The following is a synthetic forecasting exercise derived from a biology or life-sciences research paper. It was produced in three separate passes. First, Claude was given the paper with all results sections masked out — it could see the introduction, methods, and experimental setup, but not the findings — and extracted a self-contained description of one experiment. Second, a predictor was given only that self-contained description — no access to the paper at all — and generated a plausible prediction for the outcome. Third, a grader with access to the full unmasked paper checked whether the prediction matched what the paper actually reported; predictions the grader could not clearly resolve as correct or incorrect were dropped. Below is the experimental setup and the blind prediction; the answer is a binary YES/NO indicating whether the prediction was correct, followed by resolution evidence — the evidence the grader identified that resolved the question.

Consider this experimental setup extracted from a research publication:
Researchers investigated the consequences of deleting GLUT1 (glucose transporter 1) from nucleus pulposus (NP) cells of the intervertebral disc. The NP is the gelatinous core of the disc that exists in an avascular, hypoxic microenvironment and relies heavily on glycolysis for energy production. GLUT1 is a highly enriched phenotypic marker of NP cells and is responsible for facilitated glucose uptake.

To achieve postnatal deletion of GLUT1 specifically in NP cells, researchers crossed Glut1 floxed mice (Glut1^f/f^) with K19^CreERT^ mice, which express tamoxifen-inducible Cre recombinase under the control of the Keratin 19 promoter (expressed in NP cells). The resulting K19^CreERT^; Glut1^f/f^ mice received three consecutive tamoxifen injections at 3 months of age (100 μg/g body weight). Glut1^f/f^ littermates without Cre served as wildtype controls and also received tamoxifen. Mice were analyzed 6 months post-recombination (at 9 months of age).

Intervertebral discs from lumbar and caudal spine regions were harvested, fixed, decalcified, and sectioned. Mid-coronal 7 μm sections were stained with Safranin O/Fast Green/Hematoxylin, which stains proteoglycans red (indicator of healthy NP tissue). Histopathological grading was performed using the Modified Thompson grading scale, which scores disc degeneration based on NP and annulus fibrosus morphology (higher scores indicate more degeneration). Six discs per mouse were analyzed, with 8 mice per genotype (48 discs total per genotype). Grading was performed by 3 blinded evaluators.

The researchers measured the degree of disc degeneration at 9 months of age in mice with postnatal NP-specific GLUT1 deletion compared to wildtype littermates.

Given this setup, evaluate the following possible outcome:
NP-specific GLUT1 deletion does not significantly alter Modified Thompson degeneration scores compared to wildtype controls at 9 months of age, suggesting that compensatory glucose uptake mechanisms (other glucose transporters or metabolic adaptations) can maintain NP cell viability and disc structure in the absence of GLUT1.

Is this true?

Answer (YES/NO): YES